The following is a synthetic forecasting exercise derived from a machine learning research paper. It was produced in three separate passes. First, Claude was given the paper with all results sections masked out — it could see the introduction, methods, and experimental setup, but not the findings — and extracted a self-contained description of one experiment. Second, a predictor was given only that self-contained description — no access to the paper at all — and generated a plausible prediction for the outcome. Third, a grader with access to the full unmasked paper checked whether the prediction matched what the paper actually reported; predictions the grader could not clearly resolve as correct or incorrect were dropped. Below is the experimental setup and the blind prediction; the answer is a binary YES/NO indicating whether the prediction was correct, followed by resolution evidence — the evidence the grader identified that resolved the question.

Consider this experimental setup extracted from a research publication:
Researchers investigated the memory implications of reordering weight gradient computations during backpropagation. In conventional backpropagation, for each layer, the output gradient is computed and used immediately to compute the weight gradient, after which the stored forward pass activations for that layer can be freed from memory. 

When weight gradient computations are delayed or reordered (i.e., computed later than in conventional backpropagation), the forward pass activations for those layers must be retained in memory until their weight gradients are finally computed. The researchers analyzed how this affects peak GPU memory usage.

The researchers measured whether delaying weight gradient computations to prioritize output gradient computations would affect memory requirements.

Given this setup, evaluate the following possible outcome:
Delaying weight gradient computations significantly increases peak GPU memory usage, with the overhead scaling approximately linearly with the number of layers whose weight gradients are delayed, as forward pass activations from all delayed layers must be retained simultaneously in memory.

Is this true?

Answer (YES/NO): NO